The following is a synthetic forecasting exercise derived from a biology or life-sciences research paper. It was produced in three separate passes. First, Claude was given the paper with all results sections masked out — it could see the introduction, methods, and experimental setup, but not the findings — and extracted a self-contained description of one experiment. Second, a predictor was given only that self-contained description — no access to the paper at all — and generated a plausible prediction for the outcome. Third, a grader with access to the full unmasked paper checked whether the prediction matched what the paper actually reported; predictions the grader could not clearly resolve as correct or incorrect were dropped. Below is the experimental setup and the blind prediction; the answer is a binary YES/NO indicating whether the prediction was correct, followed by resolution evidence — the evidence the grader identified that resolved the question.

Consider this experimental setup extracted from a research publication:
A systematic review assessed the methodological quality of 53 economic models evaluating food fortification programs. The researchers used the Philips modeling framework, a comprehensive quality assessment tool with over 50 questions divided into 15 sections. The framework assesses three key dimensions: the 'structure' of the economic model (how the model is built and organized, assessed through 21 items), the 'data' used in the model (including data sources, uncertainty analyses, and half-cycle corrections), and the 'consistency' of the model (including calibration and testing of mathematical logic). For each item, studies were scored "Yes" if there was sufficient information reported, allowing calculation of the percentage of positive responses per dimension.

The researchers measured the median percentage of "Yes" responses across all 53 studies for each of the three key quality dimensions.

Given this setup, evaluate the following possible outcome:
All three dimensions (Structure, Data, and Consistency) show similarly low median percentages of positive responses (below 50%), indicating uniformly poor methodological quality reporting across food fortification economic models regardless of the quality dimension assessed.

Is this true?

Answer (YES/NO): NO